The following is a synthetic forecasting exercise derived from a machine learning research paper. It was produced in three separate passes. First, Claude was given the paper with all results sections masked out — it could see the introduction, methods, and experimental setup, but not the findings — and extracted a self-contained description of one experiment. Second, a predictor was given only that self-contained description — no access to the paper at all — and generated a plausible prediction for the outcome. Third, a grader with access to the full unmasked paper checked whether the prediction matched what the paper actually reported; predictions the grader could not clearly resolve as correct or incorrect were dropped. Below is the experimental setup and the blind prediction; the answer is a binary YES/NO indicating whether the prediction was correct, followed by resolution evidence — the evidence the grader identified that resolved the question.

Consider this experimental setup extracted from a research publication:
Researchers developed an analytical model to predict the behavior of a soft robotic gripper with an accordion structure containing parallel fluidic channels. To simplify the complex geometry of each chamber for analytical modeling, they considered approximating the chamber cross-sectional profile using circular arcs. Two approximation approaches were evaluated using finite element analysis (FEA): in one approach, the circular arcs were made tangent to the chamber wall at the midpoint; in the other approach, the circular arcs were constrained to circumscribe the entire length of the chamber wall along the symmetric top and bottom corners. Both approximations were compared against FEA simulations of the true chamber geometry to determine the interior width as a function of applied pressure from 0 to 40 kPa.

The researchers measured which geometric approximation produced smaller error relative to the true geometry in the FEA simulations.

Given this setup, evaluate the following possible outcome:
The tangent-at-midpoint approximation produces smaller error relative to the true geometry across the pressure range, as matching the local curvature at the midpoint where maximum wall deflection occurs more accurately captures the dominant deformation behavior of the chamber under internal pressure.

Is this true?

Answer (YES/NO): YES